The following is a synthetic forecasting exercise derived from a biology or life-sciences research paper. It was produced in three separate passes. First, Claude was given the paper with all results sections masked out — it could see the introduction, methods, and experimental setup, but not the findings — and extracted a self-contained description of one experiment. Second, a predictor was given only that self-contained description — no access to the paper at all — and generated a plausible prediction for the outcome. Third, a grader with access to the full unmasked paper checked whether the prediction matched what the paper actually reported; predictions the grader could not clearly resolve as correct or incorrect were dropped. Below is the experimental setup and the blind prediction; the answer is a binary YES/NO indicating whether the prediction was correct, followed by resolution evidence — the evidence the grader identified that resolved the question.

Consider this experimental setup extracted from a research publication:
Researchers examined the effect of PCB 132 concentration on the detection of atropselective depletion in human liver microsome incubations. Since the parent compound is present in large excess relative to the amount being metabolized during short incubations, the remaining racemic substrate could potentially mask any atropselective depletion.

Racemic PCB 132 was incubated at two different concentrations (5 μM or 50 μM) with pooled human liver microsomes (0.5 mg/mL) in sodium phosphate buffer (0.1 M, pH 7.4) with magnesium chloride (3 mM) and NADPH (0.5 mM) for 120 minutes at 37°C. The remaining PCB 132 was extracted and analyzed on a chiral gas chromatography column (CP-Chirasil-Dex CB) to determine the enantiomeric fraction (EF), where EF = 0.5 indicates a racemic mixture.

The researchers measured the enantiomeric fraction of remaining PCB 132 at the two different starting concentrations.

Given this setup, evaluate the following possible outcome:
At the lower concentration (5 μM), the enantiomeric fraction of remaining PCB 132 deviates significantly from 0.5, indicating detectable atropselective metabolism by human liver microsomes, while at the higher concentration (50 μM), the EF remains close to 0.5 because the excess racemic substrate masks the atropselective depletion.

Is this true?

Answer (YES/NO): YES